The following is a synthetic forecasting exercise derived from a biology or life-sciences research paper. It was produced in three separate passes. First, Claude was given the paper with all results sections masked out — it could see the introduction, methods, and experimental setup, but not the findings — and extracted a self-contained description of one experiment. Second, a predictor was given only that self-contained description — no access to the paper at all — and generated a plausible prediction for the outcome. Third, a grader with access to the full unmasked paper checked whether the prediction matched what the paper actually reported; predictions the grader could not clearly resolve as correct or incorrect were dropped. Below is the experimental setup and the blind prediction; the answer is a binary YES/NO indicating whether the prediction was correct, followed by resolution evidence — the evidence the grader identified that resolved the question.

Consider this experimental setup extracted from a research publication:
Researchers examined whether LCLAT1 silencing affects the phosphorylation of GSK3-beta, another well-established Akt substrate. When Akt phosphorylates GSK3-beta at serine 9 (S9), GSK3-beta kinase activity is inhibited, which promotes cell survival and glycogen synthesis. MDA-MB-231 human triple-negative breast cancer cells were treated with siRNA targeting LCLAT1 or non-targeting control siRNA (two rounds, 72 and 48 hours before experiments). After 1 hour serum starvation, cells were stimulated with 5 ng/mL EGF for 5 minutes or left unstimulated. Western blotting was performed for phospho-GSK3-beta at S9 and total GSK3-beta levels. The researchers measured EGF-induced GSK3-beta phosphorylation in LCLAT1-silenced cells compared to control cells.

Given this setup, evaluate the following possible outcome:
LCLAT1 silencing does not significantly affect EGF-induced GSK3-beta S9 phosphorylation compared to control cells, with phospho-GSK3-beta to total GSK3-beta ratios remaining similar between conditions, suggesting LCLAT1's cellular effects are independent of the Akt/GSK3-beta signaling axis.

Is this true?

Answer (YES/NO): NO